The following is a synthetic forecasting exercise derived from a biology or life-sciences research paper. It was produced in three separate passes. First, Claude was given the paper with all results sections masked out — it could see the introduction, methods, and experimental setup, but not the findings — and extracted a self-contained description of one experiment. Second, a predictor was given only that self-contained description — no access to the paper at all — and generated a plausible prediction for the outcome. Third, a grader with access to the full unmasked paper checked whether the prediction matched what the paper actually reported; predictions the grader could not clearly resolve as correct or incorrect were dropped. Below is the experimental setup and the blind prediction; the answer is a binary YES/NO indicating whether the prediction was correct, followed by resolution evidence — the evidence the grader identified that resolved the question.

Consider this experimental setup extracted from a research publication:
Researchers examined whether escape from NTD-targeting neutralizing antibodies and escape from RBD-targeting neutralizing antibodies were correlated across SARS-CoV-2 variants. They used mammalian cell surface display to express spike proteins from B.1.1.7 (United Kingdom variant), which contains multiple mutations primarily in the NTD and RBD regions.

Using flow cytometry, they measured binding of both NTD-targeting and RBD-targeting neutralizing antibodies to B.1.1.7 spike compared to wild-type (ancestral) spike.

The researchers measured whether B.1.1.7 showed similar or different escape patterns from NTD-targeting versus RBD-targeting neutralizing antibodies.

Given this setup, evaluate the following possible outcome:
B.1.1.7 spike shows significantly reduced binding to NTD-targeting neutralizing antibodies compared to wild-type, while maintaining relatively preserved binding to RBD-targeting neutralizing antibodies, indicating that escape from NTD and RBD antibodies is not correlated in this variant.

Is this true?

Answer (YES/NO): YES